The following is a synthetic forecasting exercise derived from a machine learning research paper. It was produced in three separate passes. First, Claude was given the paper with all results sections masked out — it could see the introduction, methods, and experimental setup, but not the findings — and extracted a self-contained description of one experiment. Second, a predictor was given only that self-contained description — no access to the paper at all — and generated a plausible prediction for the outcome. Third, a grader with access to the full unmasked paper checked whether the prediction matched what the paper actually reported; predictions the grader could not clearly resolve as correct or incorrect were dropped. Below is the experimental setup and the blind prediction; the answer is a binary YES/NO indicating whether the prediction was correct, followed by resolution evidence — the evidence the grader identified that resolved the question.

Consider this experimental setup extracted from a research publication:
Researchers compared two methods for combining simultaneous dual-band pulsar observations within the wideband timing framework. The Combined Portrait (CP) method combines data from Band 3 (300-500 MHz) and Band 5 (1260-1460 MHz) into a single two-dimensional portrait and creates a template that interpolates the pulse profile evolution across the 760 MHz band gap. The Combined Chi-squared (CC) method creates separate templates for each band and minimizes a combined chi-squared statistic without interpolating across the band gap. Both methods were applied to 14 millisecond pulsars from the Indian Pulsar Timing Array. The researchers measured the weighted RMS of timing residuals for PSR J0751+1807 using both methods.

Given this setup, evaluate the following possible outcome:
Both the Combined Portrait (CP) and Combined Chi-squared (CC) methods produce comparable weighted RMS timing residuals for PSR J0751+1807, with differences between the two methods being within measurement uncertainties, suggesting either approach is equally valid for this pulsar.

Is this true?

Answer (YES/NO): NO